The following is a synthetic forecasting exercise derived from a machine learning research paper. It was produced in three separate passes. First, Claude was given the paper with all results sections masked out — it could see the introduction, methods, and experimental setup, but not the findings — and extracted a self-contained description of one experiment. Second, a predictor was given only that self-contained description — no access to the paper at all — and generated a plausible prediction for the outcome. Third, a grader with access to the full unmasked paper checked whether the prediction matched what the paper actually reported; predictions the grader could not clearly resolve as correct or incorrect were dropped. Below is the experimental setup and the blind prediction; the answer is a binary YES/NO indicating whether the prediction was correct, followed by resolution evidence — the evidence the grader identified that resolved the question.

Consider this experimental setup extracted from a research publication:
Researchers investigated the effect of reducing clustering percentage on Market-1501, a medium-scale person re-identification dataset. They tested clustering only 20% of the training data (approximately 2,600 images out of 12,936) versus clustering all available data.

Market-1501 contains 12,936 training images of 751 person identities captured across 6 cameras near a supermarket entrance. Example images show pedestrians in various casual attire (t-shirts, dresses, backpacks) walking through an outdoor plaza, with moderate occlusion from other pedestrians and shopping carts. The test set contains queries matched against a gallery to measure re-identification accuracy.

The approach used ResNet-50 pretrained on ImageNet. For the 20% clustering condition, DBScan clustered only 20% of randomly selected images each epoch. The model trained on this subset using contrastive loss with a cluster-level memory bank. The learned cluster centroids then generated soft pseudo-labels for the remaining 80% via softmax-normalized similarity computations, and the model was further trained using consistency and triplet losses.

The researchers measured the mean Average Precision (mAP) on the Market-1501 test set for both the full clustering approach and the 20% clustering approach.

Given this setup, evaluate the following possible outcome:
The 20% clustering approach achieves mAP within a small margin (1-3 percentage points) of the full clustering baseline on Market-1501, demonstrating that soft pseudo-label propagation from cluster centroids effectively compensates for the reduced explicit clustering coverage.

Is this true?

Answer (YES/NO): NO